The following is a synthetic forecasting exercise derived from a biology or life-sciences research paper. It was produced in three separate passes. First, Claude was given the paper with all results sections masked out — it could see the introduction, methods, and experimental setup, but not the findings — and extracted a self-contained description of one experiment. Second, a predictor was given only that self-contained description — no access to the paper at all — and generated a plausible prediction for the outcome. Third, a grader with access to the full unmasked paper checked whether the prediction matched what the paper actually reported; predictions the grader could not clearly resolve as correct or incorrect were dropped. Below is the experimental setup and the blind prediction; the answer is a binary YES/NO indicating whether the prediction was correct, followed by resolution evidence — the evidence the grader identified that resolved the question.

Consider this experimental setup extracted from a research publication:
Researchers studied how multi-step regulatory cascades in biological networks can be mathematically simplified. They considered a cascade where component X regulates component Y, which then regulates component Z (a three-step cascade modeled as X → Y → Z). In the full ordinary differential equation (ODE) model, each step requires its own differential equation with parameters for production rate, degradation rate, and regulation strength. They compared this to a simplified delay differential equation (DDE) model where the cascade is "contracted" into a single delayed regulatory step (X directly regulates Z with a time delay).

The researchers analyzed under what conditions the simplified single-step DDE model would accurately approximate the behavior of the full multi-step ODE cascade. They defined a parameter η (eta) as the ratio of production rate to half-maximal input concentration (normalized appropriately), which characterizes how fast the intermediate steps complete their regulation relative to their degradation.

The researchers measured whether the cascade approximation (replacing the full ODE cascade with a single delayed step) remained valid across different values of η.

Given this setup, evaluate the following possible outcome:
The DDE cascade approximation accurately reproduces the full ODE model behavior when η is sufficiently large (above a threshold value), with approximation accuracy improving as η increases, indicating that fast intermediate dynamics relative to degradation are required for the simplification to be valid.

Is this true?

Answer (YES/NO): YES